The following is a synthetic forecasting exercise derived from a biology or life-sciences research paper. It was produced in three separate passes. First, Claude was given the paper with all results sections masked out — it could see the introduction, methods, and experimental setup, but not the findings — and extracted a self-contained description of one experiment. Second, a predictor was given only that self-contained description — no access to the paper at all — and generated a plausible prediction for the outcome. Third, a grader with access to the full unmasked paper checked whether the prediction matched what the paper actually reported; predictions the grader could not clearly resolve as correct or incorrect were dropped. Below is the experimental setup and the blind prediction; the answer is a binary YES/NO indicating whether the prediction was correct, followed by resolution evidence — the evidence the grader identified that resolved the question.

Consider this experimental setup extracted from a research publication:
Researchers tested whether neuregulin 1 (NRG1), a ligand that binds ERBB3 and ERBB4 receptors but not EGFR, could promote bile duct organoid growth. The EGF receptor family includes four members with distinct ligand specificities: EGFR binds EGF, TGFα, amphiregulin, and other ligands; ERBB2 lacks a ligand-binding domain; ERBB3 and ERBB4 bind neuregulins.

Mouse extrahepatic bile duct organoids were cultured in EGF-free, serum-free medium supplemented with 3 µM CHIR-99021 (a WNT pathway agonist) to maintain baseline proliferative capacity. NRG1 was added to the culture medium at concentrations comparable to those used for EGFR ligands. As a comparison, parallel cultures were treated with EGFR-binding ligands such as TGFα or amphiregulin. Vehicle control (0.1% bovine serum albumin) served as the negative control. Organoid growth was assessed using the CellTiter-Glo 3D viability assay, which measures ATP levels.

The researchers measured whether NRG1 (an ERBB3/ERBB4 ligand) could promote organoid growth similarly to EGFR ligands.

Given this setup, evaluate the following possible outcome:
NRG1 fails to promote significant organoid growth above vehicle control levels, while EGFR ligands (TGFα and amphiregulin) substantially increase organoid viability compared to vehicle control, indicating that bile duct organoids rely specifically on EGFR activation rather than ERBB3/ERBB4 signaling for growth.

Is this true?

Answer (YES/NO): NO